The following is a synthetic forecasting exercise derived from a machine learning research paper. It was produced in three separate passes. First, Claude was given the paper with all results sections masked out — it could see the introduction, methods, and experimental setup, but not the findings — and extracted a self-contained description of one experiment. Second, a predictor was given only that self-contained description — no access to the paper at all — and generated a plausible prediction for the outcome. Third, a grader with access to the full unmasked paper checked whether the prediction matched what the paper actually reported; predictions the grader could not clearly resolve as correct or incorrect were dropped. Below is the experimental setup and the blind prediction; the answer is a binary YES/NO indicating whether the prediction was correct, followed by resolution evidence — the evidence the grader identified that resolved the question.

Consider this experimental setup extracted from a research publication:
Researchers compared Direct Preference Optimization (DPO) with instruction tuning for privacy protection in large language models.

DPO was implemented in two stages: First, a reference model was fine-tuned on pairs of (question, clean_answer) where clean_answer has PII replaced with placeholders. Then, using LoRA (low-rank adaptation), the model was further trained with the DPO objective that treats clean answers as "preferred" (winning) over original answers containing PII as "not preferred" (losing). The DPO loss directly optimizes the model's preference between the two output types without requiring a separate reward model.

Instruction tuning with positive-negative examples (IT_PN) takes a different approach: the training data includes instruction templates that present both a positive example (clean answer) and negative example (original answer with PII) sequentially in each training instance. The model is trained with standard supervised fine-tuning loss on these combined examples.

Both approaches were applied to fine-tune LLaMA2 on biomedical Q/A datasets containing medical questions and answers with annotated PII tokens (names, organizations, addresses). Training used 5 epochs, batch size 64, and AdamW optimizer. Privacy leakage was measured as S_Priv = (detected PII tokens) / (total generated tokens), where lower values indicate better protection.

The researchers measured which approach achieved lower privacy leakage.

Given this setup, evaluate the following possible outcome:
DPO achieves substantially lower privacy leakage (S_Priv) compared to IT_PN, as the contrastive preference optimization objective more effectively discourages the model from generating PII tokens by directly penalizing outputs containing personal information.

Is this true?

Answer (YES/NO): NO